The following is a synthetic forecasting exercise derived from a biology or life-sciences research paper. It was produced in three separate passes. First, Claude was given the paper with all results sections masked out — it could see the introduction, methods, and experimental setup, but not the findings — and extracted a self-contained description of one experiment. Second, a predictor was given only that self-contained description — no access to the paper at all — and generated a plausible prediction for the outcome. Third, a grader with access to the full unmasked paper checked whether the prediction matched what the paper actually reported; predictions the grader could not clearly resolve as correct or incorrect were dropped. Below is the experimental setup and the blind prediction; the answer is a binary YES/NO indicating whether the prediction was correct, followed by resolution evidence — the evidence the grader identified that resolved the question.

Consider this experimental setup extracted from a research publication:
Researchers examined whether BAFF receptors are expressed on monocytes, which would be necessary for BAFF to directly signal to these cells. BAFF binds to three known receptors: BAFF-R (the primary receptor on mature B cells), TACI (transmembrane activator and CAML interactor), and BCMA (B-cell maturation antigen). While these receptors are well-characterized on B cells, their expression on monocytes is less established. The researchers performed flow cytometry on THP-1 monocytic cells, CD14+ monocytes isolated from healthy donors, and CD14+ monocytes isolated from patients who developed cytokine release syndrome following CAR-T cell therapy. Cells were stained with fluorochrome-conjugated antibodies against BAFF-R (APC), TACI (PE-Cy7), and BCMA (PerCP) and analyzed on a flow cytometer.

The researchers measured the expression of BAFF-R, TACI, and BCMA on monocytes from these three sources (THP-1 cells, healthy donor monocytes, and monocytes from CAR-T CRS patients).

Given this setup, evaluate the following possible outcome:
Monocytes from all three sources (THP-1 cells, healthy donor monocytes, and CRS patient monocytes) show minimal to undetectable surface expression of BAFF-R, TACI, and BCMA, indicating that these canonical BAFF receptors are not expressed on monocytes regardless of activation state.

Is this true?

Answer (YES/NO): NO